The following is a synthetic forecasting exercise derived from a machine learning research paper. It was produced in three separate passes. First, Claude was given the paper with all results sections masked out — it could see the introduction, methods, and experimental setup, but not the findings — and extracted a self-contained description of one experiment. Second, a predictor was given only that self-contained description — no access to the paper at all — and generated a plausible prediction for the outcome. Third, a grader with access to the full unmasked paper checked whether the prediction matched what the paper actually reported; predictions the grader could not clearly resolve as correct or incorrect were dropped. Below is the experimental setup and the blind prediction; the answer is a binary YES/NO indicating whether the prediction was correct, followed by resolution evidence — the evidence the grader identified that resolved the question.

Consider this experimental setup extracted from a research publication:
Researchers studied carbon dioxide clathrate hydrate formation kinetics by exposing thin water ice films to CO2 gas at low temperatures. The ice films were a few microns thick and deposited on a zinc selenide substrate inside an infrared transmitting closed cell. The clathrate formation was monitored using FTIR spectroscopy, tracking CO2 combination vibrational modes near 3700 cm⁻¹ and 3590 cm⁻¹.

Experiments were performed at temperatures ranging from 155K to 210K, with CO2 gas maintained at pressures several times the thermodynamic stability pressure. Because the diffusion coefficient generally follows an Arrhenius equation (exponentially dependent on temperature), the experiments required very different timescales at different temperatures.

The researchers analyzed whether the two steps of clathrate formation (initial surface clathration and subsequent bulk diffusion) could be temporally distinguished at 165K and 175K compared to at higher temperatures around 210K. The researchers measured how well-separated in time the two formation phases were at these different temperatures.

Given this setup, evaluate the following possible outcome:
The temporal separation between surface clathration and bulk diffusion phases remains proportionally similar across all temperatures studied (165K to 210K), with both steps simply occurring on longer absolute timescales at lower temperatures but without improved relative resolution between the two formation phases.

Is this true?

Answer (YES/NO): NO